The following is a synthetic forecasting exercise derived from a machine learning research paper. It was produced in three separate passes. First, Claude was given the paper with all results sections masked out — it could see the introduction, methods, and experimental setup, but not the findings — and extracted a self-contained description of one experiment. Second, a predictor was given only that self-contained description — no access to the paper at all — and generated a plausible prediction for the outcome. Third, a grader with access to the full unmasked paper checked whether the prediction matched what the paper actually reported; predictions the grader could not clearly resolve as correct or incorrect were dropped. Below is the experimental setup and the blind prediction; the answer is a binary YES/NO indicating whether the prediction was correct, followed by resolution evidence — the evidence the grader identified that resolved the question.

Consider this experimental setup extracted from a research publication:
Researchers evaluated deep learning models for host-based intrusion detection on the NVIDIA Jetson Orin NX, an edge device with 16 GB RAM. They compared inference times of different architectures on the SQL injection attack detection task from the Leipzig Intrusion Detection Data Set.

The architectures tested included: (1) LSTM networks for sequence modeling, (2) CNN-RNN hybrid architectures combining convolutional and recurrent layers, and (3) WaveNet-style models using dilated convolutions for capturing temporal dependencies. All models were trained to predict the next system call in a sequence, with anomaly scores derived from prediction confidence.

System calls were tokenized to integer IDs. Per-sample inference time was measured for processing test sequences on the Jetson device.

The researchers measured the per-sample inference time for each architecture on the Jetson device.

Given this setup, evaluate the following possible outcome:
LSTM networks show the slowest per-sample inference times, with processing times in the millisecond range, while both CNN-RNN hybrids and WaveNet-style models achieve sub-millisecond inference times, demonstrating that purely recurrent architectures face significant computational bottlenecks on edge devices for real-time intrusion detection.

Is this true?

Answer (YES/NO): NO